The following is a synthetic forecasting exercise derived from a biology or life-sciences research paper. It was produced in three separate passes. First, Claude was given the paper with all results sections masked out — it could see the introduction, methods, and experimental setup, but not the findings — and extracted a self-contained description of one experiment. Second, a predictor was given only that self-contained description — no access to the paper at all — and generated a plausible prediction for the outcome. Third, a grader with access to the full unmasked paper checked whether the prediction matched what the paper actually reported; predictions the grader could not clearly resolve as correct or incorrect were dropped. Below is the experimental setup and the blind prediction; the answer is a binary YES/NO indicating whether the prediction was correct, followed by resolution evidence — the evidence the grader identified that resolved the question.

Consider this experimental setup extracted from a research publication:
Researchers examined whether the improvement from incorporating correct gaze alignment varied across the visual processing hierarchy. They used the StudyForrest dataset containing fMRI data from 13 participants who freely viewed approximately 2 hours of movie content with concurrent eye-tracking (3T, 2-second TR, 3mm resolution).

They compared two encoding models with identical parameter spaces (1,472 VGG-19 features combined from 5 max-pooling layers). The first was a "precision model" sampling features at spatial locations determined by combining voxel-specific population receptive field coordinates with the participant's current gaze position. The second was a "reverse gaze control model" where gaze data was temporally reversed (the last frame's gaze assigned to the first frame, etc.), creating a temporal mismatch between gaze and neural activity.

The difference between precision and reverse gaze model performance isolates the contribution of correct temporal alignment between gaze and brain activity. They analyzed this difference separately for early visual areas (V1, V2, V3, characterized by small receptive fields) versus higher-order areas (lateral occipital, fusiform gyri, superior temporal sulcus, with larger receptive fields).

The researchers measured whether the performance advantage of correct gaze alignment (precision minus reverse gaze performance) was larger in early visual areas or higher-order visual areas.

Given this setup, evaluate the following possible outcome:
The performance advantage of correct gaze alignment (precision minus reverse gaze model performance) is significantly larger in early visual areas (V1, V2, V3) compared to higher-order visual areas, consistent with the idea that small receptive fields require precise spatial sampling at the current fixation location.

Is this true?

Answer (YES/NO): YES